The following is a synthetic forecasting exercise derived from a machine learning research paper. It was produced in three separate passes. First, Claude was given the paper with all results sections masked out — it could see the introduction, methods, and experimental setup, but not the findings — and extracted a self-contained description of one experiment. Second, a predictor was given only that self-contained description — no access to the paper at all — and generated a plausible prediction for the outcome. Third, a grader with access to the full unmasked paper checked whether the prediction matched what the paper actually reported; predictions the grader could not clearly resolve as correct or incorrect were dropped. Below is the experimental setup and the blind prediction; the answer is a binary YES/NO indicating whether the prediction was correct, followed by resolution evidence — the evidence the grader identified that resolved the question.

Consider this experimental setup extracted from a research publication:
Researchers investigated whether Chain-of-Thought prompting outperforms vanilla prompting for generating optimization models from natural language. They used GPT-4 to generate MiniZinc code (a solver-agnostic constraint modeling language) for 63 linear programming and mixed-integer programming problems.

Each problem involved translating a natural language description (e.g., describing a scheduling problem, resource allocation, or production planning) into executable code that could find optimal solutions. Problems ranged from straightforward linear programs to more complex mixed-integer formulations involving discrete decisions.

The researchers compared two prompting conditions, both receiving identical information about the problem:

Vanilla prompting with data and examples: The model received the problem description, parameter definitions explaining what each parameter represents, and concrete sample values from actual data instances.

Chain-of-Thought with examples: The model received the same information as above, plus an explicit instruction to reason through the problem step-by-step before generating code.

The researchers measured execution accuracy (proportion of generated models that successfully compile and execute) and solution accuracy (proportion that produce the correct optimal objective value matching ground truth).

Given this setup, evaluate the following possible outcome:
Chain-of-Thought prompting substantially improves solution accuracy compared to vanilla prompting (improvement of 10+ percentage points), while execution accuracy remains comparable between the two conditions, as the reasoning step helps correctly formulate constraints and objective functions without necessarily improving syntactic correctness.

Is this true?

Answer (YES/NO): NO